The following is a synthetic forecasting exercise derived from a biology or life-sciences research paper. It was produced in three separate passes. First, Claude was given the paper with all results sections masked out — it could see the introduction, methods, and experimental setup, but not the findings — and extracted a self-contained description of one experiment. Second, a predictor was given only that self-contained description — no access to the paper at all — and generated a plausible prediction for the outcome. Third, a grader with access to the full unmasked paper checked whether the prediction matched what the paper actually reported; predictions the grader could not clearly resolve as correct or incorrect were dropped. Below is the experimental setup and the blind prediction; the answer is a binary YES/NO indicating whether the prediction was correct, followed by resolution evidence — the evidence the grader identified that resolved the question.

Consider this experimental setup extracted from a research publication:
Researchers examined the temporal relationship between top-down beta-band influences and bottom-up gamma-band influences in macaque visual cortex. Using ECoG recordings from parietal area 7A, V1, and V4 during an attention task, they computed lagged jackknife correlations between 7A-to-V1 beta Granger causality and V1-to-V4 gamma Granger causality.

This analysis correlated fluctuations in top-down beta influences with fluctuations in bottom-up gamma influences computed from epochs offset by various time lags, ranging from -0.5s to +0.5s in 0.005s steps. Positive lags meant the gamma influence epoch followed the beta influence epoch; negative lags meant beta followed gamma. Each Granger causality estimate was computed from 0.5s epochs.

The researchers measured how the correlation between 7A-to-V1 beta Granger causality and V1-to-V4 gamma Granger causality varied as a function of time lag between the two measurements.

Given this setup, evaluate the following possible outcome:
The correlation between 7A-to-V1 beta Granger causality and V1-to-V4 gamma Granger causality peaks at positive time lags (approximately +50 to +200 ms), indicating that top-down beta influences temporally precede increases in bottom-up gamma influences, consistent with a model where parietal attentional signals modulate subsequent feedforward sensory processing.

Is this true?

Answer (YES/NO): NO